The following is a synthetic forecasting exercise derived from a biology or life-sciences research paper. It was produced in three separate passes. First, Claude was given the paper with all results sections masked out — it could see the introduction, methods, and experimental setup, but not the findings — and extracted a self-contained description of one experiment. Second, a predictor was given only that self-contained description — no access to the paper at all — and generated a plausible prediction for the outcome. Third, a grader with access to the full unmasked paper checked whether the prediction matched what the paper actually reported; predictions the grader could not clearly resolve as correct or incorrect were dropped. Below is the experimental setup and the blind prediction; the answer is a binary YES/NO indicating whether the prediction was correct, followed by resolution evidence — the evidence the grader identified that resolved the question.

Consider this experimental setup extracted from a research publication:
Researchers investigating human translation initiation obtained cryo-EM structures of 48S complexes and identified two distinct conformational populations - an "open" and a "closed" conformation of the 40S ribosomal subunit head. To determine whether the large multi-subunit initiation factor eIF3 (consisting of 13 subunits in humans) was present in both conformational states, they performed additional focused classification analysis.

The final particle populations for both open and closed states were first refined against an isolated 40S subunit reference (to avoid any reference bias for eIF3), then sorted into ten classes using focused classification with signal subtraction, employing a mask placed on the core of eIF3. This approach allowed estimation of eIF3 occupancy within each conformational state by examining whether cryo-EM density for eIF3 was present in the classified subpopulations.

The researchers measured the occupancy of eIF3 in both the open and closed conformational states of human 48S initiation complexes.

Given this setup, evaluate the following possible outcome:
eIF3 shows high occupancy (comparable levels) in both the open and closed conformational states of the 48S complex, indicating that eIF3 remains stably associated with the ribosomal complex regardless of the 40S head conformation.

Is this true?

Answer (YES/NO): YES